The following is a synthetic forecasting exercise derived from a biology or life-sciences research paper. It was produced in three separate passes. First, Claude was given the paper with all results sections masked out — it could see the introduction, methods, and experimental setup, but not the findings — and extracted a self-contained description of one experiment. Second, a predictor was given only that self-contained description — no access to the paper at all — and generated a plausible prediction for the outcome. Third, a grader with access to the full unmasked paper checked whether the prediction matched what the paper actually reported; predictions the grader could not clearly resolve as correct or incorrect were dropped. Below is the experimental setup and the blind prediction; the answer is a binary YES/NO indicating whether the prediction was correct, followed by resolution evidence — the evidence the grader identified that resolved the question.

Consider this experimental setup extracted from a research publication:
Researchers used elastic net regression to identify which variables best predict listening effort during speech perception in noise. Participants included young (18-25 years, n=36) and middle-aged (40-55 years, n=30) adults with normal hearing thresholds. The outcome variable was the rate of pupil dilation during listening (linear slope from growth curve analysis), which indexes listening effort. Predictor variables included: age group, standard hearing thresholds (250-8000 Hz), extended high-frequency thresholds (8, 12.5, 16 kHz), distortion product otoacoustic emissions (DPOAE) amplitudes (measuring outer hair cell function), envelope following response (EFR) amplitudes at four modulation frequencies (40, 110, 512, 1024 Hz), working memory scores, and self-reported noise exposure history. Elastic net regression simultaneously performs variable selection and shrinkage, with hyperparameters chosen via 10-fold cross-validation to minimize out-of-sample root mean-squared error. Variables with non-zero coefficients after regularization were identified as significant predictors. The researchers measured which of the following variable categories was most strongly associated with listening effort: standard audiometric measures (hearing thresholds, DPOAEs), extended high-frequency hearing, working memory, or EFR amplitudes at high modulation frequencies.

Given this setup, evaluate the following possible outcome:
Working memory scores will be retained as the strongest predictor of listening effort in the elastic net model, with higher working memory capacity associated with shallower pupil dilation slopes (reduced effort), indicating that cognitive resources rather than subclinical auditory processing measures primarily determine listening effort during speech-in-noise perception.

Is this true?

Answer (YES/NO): NO